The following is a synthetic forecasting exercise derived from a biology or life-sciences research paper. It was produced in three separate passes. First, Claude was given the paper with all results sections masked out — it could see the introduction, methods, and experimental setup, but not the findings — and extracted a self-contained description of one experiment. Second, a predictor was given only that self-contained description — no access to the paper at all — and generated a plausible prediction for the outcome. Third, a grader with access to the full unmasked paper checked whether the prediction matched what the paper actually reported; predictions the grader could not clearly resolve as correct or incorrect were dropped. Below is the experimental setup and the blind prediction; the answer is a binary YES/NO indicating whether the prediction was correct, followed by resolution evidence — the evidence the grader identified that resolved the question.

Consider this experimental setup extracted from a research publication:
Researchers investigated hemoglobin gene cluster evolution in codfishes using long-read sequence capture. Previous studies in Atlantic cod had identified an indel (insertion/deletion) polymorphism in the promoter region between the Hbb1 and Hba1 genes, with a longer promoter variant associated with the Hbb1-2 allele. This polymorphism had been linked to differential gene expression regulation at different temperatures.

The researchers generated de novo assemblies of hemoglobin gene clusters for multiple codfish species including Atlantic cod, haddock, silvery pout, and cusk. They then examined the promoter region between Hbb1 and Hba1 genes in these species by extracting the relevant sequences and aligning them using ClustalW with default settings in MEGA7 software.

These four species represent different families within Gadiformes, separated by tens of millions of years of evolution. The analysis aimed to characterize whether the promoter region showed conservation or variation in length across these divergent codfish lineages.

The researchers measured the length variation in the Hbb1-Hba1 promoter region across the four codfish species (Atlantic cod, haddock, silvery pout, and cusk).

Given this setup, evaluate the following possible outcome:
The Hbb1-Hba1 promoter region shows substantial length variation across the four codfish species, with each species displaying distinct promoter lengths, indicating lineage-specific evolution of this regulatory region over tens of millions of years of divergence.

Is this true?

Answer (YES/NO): YES